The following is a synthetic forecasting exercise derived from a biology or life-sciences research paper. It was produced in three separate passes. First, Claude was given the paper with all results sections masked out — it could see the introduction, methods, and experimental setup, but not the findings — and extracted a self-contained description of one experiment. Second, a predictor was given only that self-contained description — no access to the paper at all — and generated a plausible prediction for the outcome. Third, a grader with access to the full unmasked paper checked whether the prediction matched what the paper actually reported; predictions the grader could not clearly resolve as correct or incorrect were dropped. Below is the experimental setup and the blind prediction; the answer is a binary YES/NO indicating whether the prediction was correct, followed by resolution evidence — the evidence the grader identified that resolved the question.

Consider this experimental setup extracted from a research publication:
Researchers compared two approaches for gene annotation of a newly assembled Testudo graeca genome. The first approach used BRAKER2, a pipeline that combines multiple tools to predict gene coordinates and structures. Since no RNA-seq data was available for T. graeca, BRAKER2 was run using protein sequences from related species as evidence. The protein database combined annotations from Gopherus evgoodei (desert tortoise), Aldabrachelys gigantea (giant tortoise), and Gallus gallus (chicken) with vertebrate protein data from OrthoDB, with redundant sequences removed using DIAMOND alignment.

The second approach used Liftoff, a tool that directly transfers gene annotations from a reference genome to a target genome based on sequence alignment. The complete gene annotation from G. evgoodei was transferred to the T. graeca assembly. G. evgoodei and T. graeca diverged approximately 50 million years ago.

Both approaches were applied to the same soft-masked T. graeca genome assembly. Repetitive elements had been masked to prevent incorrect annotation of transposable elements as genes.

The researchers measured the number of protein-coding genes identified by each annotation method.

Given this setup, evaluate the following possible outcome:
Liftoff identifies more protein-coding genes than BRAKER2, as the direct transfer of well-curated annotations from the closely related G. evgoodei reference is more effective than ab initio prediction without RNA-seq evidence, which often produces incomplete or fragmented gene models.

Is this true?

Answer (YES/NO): NO